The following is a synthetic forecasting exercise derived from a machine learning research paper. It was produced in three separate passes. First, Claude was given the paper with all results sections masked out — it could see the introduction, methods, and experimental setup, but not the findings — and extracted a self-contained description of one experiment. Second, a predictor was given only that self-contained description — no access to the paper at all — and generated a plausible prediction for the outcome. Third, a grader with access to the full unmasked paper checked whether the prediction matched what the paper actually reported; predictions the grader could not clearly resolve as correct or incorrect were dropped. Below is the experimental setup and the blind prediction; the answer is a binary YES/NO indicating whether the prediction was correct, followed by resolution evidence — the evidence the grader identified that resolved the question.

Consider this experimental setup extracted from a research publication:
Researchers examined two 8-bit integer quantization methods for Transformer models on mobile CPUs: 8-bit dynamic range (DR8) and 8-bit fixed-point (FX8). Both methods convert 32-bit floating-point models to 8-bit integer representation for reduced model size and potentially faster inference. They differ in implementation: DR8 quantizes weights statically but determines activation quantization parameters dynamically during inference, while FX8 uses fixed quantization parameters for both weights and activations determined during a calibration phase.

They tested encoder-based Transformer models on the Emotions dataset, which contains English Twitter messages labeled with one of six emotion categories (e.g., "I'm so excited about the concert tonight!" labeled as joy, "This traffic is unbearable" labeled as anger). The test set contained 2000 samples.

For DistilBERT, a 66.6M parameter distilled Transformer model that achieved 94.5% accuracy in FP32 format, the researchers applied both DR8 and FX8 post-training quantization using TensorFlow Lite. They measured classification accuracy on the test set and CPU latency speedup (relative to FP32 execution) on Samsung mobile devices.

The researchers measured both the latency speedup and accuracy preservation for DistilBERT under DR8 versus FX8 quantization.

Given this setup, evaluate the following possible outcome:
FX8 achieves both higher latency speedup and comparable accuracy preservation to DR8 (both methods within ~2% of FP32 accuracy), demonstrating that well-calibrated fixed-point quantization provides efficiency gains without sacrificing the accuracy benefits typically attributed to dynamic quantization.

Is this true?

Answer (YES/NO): NO